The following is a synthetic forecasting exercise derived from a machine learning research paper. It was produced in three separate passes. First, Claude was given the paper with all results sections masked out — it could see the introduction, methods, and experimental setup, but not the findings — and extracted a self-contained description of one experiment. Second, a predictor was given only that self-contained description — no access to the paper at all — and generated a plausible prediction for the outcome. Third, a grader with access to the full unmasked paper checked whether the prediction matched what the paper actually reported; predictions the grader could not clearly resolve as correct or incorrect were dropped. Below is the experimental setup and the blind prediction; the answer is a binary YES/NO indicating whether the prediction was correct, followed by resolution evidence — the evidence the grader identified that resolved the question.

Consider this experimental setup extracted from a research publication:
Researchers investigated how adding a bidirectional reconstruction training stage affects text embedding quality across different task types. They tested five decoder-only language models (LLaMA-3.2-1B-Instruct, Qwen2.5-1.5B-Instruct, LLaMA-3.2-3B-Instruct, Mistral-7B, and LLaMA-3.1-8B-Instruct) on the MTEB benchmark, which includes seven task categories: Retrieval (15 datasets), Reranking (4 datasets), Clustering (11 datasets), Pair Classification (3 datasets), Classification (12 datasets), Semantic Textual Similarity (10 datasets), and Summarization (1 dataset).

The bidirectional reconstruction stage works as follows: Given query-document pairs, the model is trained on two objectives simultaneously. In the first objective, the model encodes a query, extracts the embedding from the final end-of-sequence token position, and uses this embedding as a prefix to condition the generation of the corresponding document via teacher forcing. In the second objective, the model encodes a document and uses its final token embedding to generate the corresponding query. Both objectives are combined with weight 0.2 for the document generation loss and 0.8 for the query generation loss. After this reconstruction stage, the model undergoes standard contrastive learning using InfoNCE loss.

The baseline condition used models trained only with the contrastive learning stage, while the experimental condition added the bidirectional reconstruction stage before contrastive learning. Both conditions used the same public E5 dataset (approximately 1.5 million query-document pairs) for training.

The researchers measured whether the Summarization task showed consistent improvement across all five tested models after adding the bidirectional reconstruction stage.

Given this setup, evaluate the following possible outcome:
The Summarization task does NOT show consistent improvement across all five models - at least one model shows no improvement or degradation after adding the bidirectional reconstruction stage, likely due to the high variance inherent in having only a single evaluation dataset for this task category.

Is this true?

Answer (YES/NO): YES